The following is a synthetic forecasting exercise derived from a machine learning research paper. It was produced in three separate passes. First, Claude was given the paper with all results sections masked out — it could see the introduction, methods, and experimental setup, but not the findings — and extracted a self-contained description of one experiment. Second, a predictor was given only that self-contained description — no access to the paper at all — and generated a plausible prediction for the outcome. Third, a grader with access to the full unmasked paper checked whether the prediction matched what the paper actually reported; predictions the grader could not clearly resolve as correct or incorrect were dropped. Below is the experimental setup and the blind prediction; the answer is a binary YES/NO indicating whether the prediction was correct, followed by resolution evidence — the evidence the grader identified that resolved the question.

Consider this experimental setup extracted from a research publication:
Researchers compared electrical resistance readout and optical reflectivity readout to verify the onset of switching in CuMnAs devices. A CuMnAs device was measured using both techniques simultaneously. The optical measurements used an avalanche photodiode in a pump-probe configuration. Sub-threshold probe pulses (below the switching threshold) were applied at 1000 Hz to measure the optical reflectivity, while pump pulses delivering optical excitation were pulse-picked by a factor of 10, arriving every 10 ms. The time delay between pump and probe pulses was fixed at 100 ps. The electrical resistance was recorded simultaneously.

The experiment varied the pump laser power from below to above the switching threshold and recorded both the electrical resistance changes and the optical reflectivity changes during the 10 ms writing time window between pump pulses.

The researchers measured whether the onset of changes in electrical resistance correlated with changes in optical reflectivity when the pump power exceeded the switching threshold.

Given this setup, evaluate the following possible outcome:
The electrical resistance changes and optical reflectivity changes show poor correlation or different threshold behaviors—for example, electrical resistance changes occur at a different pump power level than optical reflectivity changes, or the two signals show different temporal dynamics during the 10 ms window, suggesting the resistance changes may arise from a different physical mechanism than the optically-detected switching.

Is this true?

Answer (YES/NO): NO